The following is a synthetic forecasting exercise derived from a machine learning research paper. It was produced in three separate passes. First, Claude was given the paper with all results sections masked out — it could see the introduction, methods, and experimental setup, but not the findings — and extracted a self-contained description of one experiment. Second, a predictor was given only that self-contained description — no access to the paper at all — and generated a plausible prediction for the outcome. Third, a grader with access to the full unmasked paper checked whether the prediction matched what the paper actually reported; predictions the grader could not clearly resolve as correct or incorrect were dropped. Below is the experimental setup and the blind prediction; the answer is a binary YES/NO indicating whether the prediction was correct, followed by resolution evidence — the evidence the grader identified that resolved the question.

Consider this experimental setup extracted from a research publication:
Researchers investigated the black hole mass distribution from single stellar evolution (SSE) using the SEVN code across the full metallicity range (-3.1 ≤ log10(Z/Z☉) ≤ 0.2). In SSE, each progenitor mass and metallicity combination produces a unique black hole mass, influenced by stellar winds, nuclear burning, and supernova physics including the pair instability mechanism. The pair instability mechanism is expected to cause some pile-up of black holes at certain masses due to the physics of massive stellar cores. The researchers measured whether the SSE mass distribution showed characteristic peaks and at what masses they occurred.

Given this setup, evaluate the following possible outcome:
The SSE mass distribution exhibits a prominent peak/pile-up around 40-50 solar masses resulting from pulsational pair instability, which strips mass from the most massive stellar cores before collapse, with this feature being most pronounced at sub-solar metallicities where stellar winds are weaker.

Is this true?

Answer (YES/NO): YES